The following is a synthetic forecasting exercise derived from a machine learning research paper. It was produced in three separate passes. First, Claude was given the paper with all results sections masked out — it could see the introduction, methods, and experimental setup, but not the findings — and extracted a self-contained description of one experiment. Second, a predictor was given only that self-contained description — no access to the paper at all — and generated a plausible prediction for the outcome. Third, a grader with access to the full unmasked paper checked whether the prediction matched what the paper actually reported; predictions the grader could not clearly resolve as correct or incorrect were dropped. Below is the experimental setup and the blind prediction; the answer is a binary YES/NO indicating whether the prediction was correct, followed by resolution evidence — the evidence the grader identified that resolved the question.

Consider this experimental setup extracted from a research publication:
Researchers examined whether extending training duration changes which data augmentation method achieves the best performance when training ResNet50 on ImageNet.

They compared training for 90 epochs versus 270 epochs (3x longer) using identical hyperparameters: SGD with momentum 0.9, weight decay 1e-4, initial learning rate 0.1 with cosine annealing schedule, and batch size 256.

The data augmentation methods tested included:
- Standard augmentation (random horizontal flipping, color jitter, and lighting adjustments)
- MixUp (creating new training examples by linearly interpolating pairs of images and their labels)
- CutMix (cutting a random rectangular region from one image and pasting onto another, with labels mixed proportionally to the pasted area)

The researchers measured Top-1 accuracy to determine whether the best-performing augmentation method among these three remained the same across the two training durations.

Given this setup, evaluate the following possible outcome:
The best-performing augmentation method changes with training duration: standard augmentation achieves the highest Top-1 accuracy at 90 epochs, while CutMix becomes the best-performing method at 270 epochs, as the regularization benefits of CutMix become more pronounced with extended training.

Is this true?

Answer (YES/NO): NO